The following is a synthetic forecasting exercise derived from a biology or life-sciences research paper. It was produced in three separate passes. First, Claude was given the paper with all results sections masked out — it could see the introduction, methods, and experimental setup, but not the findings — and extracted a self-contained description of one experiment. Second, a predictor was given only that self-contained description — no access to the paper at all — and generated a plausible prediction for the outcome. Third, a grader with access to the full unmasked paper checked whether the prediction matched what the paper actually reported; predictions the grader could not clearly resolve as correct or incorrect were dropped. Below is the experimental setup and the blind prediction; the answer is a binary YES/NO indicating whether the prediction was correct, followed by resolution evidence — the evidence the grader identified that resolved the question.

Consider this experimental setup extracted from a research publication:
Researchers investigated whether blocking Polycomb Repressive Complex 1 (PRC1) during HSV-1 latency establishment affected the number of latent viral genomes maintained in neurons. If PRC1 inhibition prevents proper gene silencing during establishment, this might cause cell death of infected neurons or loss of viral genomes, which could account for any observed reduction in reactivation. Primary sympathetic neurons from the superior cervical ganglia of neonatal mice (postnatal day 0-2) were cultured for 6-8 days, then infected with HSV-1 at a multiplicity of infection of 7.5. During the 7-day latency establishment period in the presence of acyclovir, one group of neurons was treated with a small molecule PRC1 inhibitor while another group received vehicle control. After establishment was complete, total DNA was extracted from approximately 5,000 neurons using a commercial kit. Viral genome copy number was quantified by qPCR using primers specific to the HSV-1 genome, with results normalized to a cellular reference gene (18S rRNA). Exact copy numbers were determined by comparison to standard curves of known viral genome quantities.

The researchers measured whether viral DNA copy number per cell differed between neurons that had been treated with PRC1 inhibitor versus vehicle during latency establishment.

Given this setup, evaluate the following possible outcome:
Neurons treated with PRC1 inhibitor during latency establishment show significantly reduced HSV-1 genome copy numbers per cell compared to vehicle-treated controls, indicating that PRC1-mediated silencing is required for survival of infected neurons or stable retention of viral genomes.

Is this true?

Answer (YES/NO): NO